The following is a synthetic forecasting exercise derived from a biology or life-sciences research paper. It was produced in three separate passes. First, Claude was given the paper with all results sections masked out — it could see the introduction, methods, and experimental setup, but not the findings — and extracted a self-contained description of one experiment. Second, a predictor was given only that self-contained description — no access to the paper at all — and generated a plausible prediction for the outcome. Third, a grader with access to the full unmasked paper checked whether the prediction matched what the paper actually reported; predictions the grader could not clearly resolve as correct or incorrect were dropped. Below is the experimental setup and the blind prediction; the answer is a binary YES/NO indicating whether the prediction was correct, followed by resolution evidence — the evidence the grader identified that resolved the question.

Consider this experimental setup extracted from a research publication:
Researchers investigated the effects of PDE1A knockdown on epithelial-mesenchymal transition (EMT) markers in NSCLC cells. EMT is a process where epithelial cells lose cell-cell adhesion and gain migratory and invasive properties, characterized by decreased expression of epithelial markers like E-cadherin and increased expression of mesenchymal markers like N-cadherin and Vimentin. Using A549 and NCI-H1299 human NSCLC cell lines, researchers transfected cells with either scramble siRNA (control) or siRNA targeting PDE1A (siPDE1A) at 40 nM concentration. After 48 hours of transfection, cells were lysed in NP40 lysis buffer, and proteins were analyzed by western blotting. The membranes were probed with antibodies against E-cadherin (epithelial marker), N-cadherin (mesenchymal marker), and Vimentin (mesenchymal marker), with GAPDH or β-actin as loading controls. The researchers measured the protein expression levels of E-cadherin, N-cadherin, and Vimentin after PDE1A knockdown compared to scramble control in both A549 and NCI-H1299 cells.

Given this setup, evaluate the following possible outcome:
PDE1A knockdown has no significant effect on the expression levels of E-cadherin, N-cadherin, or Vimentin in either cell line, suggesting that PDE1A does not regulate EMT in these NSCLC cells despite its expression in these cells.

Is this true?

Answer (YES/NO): NO